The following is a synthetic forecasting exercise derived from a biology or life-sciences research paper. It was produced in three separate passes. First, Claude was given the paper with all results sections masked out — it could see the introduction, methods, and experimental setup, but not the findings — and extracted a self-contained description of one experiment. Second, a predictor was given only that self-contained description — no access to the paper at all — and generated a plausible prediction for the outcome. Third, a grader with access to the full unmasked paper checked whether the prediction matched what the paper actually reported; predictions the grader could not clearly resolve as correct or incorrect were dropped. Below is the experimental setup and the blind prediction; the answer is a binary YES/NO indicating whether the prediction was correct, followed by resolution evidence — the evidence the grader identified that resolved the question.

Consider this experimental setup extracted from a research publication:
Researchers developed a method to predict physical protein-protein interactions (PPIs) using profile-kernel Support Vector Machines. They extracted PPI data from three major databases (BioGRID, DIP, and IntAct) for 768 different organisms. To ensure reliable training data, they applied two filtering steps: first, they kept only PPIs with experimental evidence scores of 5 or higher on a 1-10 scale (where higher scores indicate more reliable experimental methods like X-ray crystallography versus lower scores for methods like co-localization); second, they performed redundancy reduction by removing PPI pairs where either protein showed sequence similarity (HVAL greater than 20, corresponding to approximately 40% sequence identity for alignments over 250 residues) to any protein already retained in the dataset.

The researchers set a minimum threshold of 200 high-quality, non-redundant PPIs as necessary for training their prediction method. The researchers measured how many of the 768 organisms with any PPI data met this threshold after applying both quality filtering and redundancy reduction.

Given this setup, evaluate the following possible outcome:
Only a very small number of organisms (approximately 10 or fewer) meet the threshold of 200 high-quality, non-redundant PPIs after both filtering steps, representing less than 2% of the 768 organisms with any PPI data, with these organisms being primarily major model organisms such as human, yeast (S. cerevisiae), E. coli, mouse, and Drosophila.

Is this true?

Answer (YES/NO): NO